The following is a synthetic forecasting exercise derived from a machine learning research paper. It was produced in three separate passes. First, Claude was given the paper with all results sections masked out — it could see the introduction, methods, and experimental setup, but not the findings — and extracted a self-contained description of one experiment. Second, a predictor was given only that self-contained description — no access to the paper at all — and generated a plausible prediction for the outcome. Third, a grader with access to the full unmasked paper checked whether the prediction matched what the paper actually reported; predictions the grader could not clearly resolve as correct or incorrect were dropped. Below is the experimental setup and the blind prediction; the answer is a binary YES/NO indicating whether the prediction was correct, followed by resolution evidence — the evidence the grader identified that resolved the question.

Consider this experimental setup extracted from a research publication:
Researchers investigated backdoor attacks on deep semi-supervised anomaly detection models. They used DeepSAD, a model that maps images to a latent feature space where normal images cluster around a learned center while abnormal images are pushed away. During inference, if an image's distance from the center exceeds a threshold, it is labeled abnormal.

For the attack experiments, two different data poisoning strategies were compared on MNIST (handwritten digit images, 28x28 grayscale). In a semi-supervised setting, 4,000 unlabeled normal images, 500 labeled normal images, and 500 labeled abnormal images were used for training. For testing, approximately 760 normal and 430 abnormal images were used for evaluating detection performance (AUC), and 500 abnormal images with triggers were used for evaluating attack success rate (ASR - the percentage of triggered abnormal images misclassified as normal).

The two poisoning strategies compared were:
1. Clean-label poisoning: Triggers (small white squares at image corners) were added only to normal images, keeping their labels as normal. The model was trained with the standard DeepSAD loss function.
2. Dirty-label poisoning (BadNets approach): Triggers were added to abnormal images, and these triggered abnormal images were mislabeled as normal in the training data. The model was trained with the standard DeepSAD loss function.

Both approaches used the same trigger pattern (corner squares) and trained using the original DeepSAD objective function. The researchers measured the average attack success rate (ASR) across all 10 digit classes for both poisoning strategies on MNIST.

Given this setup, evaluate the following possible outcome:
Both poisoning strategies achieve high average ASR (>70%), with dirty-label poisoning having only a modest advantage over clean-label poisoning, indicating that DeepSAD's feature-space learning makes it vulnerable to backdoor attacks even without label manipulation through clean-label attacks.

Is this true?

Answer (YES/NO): NO